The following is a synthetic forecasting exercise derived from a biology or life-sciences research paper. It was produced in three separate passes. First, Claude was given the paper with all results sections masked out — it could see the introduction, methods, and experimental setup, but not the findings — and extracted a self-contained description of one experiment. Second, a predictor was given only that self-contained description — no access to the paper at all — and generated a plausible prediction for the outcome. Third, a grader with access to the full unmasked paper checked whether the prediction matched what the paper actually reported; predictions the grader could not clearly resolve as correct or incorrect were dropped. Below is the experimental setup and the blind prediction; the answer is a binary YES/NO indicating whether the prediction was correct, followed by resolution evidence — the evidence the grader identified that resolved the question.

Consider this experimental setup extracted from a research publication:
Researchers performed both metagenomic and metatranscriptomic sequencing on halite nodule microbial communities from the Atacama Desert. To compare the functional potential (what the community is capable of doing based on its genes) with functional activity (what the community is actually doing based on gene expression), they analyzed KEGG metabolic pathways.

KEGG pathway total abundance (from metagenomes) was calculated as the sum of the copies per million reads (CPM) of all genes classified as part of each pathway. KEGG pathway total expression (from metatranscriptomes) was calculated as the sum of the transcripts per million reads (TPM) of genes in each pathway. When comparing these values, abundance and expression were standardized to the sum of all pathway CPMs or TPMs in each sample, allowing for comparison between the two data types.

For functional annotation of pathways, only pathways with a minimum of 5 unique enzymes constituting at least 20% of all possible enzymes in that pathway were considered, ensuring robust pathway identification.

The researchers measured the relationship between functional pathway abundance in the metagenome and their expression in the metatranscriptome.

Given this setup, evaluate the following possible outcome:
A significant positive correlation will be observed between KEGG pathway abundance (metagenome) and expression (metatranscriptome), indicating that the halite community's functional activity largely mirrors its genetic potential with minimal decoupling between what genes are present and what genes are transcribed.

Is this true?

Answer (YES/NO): NO